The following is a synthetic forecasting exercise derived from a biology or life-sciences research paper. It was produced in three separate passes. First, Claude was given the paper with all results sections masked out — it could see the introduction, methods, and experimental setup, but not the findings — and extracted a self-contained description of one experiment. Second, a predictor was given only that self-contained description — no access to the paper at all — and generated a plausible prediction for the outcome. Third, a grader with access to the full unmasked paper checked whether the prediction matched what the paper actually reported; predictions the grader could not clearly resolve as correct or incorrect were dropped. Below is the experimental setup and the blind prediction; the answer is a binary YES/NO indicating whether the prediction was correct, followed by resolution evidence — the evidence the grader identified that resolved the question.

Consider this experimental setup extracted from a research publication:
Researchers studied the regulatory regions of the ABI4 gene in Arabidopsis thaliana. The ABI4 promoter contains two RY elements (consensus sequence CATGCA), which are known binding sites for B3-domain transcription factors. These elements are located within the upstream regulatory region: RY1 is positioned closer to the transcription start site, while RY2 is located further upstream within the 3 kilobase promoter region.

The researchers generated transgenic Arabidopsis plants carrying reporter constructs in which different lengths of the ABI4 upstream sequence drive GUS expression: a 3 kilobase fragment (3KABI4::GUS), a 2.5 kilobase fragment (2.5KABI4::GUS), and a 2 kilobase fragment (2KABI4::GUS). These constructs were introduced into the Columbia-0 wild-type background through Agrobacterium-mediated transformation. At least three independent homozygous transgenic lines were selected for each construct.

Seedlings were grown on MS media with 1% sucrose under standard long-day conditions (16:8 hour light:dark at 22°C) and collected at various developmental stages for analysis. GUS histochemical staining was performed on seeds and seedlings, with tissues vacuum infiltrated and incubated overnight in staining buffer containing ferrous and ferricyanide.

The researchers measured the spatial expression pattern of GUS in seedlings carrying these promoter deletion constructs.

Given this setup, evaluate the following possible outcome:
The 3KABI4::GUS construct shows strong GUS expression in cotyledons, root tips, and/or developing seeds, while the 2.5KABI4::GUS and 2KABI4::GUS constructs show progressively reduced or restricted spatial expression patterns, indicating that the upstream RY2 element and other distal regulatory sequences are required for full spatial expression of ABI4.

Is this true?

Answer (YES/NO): NO